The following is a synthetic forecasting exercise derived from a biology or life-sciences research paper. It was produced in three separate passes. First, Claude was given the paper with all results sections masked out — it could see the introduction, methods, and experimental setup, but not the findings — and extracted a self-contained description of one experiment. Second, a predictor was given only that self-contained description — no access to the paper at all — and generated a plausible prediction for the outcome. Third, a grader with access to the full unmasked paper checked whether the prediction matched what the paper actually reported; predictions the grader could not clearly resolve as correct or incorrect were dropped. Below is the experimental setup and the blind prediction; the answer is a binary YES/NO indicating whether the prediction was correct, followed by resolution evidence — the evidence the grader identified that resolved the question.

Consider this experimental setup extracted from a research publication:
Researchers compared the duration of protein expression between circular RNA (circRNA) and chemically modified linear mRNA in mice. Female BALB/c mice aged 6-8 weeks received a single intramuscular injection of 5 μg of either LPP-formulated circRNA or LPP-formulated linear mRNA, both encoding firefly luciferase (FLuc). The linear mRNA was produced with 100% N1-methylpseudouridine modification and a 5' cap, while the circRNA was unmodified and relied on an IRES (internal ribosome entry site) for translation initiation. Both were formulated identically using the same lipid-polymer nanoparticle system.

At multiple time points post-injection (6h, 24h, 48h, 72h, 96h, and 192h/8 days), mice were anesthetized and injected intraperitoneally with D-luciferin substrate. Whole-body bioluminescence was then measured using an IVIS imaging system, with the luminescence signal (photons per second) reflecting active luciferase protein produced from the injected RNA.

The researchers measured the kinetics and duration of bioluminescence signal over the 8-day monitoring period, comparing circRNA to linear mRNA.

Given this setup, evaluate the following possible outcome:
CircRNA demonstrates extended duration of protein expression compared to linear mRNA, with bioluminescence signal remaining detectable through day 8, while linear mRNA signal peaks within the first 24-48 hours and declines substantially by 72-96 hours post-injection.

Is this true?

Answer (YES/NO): YES